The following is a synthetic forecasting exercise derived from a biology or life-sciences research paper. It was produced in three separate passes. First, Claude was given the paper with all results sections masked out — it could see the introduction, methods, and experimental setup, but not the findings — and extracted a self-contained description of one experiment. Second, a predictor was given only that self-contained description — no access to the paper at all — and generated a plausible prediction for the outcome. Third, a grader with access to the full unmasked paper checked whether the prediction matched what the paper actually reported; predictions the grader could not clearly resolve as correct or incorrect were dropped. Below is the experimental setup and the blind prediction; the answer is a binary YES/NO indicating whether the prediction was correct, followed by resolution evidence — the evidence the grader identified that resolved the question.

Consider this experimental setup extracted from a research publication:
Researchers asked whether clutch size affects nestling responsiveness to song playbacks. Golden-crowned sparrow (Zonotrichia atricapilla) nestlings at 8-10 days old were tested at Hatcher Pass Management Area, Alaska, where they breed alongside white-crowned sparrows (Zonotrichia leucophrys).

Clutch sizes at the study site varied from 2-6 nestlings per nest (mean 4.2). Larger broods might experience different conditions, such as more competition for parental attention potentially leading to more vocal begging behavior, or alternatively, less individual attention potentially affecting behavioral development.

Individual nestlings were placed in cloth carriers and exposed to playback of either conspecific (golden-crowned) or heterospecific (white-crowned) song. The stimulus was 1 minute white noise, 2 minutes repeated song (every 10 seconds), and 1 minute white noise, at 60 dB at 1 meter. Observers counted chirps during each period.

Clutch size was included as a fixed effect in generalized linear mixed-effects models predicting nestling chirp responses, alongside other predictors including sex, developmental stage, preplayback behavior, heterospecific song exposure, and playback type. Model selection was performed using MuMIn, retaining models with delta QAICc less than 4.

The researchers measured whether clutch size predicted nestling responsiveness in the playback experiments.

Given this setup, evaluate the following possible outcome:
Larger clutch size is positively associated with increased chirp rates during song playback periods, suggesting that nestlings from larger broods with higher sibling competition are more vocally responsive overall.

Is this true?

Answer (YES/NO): YES